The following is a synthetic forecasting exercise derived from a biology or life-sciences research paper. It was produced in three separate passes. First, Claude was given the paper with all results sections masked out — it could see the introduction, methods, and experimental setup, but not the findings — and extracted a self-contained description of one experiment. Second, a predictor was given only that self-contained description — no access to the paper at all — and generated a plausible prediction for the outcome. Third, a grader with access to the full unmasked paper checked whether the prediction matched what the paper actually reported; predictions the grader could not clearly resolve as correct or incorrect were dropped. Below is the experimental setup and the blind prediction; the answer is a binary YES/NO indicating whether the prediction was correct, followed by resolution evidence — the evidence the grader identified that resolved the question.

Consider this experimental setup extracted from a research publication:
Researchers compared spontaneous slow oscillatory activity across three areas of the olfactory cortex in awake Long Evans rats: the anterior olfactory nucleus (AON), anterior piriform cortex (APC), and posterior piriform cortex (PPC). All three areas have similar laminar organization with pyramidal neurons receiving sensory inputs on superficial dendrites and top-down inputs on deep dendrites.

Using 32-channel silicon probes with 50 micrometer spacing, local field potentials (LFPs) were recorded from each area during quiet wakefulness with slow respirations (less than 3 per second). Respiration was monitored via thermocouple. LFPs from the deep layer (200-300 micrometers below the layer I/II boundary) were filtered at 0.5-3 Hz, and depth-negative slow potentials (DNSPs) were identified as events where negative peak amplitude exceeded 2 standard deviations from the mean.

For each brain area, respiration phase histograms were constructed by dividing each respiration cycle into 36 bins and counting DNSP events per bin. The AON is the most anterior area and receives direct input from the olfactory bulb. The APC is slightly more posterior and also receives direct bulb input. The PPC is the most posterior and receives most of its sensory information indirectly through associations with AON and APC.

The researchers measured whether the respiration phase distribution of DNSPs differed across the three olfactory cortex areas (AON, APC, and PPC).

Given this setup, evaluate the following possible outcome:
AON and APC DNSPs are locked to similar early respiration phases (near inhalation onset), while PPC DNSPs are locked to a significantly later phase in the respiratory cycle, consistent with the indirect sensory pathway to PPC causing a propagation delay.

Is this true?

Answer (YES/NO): NO